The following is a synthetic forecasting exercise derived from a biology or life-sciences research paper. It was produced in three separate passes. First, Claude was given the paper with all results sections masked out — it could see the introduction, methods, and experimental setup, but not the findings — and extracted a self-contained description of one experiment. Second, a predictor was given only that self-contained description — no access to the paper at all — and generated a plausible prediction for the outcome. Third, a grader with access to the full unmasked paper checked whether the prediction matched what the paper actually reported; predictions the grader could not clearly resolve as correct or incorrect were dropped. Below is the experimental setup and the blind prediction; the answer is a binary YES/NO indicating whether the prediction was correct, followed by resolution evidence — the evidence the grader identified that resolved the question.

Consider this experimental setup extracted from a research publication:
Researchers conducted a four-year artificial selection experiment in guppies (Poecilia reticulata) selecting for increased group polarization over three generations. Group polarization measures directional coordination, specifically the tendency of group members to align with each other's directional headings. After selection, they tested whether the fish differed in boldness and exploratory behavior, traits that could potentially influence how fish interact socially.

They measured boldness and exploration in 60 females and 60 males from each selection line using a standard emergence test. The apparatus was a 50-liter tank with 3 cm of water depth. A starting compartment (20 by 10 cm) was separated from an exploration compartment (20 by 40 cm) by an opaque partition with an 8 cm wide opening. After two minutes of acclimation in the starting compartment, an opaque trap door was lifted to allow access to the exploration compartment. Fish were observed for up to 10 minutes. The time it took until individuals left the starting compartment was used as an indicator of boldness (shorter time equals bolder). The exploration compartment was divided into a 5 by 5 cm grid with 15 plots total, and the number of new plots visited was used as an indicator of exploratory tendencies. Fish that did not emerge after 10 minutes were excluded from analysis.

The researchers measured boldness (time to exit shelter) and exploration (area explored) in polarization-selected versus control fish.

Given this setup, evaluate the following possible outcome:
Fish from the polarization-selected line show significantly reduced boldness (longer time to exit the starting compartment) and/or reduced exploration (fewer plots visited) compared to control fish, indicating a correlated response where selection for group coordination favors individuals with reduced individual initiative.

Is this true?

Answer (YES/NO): NO